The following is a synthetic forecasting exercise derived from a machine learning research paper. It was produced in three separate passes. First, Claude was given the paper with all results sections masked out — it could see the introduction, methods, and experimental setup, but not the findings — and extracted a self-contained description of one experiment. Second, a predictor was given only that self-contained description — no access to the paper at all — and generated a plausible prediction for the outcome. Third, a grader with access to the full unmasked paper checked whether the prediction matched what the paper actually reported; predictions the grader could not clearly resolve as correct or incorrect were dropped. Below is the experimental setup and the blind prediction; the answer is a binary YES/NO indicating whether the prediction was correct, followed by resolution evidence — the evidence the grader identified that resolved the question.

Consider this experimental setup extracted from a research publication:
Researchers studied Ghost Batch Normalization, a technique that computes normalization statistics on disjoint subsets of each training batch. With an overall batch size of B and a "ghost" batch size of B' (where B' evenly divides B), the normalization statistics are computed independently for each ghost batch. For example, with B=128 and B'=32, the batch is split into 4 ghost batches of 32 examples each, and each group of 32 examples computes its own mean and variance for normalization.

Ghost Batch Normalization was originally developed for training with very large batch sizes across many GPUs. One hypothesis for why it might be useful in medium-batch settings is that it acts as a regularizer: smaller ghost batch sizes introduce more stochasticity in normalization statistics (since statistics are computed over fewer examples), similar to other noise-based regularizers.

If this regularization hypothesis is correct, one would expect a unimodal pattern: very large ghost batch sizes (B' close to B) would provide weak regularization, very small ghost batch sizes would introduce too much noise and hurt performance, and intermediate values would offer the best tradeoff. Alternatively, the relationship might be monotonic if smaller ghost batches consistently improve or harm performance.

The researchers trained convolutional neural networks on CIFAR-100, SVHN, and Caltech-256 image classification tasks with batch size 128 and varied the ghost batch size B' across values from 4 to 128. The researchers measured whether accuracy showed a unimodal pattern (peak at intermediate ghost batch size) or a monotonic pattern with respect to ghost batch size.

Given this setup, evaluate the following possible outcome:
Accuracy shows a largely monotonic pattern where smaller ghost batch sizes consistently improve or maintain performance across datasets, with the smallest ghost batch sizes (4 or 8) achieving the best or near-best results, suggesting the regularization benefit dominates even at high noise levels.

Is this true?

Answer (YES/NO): NO